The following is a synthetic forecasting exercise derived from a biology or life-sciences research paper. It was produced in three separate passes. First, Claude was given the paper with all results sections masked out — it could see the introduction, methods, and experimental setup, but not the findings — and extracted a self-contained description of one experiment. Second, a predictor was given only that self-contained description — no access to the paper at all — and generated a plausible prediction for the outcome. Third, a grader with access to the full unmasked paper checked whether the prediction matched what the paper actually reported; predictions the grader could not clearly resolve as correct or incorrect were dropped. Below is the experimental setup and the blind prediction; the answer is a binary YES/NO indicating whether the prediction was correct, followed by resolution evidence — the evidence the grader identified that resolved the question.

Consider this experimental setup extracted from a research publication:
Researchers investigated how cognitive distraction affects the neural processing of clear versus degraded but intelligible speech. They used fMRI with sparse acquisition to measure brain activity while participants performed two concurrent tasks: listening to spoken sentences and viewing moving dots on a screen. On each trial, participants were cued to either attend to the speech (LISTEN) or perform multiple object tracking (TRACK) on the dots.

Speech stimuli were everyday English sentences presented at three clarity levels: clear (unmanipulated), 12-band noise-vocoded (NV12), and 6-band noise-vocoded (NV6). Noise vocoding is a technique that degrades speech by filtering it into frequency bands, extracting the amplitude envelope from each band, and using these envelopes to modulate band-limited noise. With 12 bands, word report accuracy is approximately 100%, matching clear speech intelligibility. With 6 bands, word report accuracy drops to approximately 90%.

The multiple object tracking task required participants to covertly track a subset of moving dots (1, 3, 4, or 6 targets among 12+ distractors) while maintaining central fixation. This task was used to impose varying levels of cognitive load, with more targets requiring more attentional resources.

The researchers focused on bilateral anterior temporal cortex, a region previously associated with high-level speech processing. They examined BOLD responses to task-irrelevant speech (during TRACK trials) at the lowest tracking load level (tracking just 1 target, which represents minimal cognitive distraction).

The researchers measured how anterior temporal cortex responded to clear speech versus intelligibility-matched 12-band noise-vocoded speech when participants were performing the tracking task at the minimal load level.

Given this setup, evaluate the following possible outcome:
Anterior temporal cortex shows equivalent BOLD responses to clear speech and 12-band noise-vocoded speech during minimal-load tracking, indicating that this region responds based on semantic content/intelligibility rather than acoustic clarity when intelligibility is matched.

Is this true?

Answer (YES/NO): NO